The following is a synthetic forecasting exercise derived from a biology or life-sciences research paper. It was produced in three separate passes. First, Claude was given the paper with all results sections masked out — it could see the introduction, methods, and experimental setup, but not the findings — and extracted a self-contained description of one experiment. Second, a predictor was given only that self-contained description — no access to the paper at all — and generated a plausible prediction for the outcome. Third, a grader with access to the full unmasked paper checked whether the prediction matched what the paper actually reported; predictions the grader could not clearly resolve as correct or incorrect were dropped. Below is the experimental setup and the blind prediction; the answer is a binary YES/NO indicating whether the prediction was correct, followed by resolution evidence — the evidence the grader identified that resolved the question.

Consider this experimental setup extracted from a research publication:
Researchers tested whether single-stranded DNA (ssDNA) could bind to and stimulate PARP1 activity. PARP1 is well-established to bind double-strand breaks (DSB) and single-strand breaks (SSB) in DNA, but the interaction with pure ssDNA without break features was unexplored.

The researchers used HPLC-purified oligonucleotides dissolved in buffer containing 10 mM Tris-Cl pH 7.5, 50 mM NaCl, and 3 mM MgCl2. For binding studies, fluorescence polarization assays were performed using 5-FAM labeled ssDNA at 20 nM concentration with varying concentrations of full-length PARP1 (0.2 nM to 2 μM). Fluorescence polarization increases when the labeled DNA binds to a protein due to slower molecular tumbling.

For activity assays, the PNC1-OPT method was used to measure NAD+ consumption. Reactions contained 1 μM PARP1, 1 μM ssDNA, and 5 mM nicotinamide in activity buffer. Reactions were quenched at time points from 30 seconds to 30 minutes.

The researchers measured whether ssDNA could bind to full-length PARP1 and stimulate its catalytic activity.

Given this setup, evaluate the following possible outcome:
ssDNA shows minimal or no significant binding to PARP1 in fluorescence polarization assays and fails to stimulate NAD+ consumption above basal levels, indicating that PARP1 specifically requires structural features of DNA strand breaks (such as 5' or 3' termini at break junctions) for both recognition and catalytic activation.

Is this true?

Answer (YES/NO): NO